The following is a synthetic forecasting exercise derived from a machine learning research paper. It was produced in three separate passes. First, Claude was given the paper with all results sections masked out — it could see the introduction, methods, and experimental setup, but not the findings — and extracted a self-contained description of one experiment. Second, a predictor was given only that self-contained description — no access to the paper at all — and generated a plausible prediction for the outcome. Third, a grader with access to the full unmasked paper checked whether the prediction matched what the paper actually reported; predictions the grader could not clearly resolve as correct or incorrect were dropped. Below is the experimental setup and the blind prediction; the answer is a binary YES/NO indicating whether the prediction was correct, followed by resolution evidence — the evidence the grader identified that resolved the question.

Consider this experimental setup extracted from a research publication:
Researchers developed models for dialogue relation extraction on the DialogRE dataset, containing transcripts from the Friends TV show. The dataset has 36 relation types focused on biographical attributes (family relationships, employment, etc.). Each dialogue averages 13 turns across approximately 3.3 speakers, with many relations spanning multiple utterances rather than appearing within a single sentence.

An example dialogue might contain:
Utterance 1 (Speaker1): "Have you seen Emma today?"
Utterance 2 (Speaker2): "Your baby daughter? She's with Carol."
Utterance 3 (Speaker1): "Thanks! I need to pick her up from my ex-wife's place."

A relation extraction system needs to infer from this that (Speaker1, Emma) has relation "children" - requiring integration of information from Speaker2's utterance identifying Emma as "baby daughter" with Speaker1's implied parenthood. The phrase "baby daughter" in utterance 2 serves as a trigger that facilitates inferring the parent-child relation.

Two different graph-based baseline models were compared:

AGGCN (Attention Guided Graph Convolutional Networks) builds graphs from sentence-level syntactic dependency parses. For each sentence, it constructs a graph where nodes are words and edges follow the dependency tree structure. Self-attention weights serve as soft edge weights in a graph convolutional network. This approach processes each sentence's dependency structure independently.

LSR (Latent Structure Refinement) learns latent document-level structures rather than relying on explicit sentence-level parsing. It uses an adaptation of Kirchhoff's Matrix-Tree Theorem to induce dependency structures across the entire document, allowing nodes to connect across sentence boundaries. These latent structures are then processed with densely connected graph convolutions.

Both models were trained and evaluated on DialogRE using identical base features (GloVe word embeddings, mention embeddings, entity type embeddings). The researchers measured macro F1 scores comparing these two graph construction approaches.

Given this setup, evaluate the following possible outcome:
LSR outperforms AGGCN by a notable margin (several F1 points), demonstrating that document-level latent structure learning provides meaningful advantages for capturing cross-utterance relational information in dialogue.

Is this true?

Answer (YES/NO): NO